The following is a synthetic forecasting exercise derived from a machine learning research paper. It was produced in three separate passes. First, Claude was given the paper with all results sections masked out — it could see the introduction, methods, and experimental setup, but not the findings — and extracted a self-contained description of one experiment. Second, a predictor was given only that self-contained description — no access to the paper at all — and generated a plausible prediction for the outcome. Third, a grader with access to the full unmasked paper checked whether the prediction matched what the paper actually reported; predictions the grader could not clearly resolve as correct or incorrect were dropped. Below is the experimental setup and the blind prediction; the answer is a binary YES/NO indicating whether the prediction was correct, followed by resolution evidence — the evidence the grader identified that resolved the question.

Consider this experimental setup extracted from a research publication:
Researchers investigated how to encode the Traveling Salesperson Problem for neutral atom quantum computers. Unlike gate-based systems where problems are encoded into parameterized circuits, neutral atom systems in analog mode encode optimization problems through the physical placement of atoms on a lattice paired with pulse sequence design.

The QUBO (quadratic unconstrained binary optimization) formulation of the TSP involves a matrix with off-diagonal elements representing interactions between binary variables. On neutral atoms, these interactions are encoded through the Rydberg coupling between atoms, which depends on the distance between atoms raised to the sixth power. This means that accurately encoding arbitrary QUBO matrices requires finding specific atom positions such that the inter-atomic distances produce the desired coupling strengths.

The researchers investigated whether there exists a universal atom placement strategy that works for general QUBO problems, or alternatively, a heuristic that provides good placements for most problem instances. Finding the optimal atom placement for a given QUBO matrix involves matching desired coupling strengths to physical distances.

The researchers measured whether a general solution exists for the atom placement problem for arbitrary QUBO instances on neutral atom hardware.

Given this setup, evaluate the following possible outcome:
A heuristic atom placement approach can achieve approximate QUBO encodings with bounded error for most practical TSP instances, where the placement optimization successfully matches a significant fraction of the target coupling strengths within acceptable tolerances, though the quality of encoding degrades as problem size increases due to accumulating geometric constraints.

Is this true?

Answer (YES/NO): NO